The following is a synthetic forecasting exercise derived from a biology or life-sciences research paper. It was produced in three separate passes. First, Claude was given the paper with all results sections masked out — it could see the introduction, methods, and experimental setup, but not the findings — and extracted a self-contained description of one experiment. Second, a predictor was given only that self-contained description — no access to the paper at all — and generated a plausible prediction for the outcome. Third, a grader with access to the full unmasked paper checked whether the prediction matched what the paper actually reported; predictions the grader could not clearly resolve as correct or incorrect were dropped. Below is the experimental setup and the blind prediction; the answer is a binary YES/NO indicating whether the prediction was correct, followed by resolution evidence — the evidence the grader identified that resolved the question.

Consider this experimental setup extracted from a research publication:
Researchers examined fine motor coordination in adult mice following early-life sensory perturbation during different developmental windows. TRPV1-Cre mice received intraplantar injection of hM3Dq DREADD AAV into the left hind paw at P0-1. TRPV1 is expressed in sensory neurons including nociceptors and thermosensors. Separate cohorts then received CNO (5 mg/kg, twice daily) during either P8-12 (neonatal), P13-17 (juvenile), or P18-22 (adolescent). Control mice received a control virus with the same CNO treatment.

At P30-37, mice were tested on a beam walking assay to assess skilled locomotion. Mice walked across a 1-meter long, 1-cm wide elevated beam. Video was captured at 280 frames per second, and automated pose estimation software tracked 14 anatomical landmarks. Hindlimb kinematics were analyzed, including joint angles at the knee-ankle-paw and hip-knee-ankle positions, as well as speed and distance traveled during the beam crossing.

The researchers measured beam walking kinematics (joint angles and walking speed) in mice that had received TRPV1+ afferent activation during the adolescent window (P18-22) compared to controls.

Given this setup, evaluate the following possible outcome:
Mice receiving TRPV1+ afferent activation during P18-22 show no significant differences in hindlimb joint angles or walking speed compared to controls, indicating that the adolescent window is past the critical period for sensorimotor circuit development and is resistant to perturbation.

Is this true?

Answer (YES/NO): NO